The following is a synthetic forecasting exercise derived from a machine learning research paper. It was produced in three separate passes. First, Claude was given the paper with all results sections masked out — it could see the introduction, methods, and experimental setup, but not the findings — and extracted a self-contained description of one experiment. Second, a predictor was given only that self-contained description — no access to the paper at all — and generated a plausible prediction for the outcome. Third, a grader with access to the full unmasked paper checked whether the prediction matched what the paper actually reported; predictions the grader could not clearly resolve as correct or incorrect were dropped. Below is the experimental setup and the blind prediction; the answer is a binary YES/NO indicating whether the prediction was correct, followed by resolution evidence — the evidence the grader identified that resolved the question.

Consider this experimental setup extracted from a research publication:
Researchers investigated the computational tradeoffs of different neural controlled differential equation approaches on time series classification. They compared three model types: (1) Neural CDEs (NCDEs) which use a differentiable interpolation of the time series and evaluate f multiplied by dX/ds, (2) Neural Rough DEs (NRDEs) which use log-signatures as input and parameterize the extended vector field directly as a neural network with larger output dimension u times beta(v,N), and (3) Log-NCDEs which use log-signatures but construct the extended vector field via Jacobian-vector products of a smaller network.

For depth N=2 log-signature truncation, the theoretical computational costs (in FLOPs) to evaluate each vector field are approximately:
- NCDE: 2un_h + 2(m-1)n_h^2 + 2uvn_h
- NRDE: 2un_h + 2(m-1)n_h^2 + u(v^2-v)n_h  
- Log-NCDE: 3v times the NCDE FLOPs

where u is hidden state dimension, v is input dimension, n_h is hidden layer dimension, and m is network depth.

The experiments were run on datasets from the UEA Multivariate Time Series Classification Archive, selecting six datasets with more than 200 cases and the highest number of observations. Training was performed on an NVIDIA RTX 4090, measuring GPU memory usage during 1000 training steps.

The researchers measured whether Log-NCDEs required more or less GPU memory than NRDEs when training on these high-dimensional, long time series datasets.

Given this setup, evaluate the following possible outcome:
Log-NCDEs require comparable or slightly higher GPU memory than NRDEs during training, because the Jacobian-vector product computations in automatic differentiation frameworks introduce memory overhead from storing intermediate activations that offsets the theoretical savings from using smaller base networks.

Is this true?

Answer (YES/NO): NO